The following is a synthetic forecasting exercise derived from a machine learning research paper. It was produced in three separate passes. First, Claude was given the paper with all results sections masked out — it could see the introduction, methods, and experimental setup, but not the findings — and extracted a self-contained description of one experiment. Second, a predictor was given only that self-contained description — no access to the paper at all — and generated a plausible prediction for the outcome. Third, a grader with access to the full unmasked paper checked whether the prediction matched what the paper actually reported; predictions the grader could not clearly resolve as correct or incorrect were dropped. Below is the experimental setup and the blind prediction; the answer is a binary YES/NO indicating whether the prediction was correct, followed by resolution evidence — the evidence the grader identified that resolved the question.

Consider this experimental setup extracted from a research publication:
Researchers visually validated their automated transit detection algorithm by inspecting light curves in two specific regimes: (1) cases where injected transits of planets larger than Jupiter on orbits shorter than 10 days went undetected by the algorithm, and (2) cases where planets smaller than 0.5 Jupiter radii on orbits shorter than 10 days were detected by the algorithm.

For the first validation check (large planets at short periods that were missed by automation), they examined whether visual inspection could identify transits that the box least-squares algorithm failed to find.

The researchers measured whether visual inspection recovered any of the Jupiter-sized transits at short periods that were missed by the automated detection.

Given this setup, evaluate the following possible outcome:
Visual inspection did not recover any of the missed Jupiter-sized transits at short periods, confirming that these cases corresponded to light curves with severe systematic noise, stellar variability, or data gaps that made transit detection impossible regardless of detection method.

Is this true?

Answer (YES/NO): NO